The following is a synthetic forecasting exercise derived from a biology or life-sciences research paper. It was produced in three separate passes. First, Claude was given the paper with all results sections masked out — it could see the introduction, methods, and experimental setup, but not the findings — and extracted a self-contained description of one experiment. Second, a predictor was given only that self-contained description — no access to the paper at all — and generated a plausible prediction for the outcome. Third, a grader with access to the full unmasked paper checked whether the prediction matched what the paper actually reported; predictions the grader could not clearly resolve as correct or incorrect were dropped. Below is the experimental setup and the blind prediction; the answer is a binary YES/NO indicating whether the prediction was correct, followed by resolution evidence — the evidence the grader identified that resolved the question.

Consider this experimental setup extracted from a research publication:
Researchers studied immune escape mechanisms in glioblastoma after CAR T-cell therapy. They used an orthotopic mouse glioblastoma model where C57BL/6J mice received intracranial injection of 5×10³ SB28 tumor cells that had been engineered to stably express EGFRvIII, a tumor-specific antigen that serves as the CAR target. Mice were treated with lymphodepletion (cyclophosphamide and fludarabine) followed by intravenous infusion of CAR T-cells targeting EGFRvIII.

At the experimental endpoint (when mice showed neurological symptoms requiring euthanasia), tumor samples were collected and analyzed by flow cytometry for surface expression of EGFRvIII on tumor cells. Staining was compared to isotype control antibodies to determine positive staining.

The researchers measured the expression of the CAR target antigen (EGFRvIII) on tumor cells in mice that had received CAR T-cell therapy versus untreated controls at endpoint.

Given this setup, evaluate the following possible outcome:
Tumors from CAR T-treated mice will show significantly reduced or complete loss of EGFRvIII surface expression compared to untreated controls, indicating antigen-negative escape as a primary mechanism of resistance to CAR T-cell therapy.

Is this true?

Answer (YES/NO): YES